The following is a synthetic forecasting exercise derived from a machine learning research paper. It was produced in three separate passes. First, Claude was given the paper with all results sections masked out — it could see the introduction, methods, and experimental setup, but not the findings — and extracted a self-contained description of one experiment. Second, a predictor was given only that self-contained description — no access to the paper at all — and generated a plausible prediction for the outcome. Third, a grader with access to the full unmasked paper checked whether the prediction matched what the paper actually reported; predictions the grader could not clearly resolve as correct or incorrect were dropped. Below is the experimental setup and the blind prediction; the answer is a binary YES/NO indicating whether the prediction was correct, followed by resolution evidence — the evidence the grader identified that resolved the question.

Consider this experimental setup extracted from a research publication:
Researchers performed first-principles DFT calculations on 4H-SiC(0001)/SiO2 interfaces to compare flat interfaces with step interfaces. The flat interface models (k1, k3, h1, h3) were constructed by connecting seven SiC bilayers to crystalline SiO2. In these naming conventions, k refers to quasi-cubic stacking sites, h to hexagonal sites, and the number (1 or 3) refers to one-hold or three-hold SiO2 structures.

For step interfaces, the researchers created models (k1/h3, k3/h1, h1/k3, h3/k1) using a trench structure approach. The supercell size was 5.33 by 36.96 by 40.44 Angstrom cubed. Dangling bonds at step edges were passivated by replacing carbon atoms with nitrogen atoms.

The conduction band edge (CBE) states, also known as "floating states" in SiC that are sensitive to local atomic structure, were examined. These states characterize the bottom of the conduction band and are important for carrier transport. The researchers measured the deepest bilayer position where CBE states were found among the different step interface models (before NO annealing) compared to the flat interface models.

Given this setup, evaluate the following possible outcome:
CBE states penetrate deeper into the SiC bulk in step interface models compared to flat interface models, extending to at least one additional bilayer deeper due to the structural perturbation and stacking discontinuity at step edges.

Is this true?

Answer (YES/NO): NO